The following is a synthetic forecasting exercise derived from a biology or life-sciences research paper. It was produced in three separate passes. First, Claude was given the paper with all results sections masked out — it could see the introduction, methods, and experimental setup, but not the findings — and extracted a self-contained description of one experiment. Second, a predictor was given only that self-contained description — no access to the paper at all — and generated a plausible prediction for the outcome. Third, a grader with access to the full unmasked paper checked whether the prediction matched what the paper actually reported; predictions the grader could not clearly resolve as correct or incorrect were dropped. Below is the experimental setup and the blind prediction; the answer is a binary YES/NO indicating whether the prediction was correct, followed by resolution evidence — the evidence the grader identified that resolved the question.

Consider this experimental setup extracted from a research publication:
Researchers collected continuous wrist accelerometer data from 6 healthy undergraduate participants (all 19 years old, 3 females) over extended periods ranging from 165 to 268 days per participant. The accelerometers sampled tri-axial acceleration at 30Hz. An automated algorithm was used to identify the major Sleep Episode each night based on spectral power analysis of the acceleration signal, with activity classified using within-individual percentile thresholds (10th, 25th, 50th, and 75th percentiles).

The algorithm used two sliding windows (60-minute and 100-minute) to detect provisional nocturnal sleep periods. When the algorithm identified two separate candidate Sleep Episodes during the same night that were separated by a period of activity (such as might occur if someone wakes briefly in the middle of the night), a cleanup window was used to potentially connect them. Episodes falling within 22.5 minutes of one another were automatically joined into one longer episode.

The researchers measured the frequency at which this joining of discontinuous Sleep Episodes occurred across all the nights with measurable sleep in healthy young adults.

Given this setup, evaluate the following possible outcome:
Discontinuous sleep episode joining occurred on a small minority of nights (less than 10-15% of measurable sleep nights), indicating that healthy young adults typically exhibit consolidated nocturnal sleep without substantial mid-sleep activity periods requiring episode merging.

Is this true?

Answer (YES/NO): YES